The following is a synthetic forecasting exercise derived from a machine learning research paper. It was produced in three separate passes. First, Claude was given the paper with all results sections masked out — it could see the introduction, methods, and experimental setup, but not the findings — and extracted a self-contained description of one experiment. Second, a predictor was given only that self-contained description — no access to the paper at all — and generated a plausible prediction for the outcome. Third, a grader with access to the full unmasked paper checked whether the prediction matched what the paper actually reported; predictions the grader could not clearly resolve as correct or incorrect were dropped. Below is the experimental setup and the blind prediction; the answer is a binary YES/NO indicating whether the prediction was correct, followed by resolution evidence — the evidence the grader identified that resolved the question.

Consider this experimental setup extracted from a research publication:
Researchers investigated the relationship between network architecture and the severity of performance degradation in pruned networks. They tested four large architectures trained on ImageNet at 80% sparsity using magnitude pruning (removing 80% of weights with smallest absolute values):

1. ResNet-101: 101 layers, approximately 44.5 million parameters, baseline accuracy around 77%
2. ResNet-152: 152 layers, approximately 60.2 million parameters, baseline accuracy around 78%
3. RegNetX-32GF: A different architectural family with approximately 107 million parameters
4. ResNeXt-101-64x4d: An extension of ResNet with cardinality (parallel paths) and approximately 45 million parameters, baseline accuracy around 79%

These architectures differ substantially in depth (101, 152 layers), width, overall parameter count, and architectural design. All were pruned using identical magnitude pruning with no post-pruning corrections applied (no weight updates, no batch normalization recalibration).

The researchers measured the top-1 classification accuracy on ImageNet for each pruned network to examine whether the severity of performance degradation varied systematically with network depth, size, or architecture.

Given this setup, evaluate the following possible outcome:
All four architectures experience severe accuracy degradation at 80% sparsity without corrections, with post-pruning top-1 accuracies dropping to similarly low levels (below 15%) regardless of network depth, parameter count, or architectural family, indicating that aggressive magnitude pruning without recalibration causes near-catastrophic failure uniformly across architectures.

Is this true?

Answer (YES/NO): YES